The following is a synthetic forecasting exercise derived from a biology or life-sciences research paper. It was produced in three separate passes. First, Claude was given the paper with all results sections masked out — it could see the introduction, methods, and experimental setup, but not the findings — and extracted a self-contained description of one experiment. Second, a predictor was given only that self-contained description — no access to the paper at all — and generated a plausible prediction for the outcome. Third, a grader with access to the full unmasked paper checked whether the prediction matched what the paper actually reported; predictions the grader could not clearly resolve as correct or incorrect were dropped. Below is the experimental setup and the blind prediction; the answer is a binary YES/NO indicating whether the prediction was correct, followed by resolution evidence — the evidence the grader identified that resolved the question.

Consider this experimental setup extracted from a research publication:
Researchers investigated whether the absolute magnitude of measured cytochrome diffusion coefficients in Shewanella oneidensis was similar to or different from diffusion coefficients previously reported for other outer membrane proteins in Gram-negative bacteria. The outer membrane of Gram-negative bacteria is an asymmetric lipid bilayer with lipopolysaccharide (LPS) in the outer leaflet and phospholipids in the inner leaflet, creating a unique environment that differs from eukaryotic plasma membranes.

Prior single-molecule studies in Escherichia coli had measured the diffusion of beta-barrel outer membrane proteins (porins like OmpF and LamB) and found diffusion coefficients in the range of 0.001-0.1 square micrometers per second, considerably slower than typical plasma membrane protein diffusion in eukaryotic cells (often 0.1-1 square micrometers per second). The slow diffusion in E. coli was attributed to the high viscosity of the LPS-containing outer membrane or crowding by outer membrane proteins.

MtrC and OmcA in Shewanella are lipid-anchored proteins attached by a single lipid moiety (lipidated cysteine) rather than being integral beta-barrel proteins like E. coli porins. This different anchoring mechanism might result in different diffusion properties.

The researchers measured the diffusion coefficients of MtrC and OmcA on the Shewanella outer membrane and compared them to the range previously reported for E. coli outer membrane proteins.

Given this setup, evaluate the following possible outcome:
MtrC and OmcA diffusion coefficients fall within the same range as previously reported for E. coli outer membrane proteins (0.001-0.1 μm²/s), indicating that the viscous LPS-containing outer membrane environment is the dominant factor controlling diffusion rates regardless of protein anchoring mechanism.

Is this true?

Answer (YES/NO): YES